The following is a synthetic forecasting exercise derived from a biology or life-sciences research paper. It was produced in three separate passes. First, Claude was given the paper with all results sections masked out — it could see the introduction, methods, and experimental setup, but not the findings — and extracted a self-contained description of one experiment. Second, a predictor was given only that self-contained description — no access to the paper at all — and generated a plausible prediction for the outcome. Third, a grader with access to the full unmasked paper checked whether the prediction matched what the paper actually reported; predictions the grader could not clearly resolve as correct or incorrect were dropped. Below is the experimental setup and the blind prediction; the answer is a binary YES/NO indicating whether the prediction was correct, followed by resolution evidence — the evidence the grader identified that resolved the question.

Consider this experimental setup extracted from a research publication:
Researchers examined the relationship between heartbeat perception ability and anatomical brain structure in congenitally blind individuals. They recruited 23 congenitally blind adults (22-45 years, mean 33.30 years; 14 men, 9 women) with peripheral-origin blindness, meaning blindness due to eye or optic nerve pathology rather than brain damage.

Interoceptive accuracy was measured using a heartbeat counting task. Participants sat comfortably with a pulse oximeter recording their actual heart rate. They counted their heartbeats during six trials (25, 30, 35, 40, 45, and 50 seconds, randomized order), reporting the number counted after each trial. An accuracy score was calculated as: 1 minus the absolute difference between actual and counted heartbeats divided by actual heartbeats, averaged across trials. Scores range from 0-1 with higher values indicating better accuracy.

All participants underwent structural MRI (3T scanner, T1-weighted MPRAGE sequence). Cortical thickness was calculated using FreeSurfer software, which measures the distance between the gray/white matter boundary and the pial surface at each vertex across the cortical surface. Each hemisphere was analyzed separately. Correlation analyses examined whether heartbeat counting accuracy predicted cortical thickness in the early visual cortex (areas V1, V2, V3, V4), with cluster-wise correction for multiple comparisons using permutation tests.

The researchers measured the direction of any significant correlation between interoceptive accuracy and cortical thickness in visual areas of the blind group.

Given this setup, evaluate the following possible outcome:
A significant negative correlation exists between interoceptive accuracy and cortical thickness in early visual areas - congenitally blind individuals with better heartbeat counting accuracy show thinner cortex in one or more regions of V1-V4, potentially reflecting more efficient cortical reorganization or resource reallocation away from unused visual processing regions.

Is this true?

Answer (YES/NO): NO